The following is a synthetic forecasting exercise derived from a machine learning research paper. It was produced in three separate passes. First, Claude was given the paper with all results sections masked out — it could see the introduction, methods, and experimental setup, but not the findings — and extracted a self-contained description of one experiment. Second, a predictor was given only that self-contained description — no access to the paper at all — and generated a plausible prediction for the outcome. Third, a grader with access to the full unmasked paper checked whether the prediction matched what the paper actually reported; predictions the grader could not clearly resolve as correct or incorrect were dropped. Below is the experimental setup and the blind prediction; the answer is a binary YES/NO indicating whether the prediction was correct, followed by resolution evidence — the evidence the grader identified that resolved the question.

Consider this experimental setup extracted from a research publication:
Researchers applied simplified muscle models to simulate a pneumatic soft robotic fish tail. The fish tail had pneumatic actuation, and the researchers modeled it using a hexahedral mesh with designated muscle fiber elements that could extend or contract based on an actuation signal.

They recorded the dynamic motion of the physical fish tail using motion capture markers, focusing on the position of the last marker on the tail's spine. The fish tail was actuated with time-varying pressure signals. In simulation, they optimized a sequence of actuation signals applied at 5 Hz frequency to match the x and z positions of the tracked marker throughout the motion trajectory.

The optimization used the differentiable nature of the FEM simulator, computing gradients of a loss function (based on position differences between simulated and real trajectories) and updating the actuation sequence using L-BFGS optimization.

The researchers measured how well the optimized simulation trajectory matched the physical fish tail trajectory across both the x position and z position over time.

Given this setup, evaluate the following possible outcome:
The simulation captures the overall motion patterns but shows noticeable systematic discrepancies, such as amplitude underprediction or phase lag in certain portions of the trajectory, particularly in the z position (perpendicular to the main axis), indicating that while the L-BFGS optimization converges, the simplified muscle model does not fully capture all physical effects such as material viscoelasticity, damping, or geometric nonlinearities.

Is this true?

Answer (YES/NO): NO